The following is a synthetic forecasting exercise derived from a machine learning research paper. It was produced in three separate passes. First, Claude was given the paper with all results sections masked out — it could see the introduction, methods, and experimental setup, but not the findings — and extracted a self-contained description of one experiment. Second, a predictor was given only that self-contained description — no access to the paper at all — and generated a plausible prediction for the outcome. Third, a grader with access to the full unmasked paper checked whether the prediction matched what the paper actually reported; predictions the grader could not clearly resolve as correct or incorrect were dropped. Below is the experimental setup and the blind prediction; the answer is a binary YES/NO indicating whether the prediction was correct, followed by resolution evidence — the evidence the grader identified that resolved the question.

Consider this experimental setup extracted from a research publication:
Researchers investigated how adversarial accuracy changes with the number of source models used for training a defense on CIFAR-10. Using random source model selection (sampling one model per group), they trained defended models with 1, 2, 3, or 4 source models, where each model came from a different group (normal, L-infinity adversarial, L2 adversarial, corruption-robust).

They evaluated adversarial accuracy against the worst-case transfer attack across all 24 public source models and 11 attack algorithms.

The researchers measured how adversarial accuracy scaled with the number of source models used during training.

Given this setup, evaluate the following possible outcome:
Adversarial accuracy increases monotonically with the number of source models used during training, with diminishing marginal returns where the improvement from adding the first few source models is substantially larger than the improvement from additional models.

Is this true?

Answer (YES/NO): YES